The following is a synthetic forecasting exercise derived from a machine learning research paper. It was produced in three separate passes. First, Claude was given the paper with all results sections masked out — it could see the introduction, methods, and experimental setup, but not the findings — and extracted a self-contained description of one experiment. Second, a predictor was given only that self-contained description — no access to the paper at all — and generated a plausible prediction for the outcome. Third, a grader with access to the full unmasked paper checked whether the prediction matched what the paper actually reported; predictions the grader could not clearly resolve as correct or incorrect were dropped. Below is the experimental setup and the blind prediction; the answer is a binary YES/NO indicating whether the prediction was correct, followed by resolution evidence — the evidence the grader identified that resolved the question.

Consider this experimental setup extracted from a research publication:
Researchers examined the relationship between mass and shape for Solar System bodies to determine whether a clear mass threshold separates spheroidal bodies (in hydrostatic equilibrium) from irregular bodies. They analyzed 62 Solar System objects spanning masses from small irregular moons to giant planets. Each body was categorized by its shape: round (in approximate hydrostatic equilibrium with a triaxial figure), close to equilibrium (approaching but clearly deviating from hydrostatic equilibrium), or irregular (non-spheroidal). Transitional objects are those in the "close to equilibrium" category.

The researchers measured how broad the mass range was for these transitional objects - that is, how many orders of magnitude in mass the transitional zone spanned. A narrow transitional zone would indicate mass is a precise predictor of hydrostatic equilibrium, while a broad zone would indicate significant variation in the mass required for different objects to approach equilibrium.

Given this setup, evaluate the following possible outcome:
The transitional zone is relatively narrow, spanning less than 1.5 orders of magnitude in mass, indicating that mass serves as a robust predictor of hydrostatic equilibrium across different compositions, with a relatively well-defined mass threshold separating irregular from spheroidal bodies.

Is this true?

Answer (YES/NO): NO